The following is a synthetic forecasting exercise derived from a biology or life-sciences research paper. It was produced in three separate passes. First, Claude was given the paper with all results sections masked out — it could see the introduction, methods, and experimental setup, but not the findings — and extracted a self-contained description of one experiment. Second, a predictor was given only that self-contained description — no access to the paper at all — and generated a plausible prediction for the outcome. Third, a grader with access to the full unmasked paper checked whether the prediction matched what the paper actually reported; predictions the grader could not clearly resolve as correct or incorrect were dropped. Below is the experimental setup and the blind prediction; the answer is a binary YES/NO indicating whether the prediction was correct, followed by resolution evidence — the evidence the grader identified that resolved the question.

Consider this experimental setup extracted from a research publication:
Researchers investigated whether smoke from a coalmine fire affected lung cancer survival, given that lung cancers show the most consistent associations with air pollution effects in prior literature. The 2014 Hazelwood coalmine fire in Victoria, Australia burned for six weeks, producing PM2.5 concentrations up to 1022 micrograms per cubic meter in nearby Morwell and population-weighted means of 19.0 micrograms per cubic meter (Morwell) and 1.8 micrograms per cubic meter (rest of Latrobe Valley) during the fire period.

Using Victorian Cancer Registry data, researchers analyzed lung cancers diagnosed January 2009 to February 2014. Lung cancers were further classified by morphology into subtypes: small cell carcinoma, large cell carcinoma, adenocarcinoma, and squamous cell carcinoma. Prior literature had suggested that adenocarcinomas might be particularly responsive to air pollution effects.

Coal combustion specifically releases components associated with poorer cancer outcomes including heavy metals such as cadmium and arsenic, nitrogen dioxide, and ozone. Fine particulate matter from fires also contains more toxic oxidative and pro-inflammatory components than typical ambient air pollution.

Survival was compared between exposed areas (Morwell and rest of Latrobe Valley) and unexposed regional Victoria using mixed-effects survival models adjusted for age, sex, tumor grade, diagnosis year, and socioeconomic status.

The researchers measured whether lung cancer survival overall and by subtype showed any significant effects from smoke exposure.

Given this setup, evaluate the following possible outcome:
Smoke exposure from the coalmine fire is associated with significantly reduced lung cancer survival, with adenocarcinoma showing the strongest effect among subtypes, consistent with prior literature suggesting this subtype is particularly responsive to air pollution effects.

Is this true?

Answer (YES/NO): NO